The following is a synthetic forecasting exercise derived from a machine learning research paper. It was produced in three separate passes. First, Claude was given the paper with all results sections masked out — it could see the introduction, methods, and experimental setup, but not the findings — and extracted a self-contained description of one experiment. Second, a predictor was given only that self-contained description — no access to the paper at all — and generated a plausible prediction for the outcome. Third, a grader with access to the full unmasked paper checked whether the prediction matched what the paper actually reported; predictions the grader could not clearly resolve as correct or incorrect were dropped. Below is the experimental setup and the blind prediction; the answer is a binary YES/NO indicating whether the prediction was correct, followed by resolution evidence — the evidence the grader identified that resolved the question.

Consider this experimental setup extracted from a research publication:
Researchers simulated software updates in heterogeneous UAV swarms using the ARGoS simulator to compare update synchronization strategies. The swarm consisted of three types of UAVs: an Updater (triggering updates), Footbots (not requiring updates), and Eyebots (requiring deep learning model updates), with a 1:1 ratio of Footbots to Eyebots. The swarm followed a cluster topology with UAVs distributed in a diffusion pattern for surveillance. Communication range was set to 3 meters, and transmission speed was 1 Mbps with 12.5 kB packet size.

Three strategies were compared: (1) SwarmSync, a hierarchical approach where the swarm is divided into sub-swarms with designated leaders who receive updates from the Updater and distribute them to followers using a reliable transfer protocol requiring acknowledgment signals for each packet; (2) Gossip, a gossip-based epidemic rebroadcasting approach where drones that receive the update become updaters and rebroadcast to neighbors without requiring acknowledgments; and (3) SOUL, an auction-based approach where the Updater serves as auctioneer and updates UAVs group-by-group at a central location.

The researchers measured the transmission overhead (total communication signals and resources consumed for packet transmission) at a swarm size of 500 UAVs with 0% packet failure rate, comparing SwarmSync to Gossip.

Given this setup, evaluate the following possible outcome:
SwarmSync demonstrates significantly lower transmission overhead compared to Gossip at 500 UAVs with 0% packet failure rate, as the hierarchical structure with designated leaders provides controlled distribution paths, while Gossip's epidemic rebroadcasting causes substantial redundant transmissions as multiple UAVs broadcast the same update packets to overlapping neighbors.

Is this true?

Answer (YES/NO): YES